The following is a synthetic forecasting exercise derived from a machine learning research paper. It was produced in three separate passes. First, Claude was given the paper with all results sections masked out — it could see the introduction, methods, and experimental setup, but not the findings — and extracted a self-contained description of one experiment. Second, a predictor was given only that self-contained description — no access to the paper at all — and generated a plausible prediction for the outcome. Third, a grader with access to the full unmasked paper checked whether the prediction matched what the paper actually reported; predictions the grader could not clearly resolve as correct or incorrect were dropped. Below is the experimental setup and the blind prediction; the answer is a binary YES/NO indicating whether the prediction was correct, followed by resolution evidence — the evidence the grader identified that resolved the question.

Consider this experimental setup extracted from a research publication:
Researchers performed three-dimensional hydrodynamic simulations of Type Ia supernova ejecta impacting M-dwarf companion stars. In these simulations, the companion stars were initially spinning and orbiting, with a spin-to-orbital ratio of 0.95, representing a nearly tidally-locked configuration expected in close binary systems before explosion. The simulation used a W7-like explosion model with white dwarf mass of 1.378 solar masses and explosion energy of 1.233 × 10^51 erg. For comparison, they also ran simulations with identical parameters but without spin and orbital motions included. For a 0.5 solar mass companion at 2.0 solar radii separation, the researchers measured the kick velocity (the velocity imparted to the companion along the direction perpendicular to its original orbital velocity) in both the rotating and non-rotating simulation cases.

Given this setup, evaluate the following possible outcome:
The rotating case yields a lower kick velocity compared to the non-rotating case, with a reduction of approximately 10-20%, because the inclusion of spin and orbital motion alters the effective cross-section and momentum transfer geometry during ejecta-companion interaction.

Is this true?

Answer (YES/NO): NO